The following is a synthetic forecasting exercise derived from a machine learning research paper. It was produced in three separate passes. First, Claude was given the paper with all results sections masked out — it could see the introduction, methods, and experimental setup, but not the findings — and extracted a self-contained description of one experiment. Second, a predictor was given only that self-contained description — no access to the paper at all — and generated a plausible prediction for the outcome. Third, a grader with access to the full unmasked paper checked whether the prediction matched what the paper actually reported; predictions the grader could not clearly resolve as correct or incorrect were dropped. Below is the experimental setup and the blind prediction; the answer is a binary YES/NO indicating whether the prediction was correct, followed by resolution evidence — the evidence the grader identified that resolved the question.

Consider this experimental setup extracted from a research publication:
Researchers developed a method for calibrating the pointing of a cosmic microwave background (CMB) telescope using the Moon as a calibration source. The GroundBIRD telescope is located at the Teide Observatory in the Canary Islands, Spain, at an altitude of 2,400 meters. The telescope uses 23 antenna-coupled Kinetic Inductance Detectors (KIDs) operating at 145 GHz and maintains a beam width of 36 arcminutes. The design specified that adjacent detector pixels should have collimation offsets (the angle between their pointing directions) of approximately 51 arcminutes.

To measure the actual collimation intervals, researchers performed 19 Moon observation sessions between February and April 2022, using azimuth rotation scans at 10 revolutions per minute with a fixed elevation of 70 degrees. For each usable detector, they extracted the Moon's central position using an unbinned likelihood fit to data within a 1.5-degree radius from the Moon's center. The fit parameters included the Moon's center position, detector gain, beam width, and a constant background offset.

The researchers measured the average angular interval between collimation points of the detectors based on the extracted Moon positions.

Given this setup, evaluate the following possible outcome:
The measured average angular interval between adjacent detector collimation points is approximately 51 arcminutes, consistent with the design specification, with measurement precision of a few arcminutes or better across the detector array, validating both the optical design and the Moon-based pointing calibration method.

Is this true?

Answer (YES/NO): YES